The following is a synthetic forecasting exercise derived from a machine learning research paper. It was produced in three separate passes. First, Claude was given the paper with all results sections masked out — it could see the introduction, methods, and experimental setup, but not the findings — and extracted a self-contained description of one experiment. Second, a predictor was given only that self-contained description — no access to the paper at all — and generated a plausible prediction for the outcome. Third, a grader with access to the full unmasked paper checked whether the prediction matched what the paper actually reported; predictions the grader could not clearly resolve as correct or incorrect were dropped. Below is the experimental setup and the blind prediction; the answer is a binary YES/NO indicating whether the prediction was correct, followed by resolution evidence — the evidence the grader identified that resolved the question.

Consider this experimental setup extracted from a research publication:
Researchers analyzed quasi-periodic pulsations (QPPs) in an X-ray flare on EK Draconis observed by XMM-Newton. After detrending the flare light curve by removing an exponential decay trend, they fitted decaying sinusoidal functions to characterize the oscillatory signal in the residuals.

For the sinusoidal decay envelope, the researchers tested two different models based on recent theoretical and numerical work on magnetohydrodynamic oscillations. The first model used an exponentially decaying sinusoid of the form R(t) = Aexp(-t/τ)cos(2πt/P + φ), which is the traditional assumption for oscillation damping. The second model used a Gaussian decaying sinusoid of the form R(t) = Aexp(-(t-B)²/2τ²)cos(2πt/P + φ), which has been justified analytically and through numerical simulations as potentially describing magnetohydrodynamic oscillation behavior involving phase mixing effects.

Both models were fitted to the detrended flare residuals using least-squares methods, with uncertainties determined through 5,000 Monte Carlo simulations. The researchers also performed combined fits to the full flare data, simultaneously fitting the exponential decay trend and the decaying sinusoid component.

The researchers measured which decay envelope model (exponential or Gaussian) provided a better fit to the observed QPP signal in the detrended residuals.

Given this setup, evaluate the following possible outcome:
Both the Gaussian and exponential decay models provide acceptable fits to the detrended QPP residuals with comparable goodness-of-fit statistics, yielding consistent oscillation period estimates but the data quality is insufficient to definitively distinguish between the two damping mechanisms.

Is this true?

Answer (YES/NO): NO